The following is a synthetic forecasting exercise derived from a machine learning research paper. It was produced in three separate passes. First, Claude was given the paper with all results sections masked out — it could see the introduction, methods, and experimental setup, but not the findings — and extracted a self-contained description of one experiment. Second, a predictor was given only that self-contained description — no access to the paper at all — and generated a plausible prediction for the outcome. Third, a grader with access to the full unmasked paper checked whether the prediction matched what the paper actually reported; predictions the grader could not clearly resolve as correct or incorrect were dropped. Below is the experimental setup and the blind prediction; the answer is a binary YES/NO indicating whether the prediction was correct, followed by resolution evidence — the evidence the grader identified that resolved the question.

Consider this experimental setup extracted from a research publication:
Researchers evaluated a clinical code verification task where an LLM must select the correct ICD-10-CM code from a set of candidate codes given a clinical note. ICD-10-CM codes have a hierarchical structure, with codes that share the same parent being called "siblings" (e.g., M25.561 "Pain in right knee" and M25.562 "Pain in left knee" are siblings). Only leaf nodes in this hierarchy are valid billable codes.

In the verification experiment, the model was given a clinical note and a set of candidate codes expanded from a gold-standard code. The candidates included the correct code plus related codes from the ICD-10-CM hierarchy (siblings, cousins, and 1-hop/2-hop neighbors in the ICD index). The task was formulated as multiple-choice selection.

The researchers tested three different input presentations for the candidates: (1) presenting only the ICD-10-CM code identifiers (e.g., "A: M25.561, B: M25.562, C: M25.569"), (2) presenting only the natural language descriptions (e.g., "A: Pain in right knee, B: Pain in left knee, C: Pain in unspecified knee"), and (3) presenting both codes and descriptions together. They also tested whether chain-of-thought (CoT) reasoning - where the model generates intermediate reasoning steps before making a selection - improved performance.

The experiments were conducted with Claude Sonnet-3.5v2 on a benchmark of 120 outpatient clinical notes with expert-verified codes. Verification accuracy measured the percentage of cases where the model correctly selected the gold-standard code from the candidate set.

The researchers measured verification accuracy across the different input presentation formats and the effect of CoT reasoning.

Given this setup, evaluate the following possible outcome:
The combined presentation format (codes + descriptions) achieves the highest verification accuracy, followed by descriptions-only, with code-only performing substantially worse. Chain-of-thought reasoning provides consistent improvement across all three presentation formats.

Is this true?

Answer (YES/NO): NO